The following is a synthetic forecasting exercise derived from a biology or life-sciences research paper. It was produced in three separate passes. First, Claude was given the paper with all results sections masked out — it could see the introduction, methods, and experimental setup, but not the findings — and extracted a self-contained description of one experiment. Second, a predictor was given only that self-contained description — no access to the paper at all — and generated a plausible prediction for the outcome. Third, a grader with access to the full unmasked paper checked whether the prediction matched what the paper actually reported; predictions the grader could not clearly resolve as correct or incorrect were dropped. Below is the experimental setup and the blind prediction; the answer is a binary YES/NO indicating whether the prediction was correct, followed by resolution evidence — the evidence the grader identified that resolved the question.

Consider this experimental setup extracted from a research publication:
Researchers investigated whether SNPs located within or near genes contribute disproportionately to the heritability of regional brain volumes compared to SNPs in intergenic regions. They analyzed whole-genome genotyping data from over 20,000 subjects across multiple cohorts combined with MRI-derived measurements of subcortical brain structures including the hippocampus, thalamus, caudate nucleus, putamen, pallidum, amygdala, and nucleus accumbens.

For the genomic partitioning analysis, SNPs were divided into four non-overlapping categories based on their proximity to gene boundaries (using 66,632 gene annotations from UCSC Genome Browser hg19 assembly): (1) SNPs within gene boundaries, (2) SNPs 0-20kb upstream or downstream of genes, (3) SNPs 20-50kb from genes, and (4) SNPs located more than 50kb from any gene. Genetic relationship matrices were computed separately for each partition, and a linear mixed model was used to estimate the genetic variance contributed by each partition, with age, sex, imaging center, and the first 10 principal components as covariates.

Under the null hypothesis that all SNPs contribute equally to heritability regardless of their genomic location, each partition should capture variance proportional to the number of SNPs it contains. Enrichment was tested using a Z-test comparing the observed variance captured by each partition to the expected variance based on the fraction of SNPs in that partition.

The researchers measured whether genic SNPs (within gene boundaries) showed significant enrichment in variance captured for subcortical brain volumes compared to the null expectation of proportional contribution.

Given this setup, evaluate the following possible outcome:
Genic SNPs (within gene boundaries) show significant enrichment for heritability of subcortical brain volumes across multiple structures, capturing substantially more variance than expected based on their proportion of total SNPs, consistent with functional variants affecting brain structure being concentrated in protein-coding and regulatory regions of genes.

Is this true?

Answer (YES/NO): YES